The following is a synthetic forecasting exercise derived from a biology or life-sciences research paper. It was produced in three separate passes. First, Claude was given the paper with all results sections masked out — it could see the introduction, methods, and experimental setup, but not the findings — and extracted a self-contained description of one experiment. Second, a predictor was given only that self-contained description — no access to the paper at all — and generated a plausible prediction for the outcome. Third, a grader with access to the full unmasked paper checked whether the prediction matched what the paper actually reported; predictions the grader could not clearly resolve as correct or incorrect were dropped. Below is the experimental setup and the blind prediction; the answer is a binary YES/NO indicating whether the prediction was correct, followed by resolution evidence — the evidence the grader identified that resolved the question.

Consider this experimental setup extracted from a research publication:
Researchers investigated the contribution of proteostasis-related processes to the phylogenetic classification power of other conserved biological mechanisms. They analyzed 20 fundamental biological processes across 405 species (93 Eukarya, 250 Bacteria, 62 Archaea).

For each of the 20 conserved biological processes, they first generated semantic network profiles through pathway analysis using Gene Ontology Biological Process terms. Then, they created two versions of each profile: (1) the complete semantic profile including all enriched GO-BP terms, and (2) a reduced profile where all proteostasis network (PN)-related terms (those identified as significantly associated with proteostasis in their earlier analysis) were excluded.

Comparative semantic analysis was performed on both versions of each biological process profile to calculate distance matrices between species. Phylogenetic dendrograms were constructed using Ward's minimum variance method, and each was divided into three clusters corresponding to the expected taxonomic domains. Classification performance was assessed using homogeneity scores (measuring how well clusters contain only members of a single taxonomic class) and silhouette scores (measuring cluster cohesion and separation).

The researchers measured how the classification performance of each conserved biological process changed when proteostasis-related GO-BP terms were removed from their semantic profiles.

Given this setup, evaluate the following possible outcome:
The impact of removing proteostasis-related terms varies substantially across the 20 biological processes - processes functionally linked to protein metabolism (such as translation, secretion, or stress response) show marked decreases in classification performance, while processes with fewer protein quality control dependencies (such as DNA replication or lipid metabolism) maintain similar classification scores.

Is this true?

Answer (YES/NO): NO